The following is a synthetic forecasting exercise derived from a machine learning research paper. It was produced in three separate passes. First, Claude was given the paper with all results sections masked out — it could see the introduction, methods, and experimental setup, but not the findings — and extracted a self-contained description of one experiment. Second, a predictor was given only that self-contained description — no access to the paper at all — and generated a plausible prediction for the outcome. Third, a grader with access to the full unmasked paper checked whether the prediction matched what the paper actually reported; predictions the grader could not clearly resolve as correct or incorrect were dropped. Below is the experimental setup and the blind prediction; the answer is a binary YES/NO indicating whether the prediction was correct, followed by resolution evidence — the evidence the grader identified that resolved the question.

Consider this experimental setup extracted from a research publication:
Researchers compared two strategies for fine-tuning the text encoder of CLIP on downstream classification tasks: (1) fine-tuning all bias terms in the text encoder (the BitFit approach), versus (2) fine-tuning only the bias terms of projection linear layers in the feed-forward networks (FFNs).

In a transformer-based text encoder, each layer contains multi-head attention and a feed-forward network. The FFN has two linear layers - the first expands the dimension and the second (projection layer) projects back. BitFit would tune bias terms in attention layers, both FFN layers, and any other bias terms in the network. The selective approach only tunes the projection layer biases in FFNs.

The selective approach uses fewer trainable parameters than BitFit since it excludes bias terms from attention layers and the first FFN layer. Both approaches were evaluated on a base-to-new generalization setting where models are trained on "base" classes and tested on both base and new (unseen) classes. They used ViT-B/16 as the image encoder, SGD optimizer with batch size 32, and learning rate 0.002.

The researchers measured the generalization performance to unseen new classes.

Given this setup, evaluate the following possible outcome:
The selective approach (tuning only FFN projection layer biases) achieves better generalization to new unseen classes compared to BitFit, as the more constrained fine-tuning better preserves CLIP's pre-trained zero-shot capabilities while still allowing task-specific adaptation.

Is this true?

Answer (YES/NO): YES